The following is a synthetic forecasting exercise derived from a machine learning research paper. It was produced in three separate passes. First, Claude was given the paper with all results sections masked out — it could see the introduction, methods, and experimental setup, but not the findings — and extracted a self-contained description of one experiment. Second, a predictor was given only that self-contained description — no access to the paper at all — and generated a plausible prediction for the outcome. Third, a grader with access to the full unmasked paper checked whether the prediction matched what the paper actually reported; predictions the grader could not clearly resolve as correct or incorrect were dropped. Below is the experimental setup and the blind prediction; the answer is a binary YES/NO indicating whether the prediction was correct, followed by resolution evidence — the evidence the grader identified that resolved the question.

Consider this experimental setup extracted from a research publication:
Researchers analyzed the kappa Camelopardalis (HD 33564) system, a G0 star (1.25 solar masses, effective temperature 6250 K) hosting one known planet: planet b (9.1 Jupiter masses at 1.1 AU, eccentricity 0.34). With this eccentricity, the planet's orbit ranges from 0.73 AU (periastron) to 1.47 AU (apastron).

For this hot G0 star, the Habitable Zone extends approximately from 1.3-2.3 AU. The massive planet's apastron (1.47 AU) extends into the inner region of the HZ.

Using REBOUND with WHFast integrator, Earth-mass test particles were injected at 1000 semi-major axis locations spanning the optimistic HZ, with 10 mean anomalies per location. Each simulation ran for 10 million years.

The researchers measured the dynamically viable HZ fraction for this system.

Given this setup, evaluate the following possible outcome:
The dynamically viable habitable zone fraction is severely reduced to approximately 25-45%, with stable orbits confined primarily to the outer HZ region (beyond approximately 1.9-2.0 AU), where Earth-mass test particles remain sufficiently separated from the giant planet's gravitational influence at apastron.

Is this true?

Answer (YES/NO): NO